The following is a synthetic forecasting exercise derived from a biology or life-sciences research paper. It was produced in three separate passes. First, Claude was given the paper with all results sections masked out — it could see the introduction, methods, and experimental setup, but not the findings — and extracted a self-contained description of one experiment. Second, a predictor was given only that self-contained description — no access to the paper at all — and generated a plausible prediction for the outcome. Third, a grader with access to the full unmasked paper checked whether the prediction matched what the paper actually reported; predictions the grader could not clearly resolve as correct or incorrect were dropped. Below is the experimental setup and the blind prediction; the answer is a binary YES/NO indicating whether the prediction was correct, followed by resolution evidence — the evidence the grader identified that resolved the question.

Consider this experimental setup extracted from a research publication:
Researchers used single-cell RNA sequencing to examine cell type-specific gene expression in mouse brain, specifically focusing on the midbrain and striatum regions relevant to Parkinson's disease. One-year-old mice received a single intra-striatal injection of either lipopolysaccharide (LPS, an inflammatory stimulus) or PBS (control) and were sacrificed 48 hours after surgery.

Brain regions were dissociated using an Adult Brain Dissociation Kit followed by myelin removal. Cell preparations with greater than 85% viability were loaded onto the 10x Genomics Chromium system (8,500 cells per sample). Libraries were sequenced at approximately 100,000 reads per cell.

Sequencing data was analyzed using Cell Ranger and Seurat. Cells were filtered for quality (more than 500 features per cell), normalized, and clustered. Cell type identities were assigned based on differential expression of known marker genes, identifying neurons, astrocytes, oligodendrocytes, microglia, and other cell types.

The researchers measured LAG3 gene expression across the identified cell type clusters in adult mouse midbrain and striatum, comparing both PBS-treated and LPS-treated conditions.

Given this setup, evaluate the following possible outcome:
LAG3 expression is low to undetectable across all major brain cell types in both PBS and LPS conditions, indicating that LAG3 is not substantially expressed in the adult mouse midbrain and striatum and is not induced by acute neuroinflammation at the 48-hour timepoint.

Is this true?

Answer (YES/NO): YES